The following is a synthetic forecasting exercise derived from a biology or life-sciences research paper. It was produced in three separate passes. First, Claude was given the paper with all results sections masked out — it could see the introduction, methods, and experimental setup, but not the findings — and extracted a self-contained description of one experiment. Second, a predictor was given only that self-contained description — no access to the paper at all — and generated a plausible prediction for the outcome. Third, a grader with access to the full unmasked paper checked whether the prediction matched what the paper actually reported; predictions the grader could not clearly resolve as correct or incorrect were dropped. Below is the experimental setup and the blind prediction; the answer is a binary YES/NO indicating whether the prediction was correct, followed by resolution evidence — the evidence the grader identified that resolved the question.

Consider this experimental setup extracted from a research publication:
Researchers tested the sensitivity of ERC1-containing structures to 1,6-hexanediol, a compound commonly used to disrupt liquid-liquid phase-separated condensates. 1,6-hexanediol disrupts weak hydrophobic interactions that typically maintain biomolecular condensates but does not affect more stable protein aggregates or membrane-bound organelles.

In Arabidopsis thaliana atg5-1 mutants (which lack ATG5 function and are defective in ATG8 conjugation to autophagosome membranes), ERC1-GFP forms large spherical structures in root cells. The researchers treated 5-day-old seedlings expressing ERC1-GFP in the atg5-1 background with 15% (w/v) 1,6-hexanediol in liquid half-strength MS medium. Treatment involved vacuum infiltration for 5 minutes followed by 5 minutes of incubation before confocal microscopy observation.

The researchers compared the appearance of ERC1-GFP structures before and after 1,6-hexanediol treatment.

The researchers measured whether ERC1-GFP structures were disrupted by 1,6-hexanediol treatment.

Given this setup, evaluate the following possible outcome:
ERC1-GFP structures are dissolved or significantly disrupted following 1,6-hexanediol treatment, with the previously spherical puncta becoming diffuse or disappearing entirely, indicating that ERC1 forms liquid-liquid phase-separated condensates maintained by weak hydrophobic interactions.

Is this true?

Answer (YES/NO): YES